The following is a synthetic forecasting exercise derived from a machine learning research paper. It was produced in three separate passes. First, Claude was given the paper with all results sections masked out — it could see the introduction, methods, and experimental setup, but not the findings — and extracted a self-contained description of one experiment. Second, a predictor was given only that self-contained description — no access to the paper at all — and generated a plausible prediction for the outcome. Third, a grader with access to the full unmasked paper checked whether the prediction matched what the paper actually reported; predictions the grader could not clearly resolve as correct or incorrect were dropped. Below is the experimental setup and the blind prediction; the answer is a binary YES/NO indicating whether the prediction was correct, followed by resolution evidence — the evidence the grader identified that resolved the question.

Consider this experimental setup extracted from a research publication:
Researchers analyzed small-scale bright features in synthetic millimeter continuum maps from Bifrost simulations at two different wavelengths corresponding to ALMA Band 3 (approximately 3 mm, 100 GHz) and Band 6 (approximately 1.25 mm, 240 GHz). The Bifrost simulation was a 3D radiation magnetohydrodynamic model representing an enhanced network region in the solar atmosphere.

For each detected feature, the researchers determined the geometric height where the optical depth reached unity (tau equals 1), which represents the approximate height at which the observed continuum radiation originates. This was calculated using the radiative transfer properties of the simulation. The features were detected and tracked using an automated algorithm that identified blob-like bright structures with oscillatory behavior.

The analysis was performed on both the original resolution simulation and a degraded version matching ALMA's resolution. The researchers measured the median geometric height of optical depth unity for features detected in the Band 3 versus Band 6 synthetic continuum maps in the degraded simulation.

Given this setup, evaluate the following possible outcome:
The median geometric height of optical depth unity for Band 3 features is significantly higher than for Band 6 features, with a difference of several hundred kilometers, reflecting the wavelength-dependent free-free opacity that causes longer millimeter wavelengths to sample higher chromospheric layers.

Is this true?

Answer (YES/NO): YES